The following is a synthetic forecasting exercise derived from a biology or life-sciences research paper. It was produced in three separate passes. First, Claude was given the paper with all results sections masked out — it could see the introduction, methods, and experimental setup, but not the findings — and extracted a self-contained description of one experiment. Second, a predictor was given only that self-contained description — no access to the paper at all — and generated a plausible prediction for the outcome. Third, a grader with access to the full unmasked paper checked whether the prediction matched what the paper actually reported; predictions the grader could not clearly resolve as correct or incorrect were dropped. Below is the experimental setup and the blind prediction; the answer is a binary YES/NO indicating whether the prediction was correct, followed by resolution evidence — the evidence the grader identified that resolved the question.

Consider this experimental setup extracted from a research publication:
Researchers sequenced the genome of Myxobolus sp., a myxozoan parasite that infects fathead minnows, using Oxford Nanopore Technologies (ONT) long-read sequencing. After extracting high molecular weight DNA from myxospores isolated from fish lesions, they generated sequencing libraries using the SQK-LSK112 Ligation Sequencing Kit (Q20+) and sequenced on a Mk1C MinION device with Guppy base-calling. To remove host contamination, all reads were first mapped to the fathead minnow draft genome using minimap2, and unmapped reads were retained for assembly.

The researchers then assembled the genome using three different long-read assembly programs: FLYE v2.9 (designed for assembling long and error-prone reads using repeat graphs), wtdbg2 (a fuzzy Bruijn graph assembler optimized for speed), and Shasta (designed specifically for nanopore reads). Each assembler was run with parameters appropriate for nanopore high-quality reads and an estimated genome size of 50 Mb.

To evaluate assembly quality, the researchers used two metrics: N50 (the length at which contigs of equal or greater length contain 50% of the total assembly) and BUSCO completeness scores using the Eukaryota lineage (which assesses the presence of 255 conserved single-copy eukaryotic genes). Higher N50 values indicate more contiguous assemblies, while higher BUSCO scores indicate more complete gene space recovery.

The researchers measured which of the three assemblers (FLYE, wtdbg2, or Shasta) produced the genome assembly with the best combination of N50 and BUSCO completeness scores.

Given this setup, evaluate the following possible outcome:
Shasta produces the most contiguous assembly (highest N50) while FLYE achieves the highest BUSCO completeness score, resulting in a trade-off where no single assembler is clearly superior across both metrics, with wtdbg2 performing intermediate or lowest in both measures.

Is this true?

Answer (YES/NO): NO